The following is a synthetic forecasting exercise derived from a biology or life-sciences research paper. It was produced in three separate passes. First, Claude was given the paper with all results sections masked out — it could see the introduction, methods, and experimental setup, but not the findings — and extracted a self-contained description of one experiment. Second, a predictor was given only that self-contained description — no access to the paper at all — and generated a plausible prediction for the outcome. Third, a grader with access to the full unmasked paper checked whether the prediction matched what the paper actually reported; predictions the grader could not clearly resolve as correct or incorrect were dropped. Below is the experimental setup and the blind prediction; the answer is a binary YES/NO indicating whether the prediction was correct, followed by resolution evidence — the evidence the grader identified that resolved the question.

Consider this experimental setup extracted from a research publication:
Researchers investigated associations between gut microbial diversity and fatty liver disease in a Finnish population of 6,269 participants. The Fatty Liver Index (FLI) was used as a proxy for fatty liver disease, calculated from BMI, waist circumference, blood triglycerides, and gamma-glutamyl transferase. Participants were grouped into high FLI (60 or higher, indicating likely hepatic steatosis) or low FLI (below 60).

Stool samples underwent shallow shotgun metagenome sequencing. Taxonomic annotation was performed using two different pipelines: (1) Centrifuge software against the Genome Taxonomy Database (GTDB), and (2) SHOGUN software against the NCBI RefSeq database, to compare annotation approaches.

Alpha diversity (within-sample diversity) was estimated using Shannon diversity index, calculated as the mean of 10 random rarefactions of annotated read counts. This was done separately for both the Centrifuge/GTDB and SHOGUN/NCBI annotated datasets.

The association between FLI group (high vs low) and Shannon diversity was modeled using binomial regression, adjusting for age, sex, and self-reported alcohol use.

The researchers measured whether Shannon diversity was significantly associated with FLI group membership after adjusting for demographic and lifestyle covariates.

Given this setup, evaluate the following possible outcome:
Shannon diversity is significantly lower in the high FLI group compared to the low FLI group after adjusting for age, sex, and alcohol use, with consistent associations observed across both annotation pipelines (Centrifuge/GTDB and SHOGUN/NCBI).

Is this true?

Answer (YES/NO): YES